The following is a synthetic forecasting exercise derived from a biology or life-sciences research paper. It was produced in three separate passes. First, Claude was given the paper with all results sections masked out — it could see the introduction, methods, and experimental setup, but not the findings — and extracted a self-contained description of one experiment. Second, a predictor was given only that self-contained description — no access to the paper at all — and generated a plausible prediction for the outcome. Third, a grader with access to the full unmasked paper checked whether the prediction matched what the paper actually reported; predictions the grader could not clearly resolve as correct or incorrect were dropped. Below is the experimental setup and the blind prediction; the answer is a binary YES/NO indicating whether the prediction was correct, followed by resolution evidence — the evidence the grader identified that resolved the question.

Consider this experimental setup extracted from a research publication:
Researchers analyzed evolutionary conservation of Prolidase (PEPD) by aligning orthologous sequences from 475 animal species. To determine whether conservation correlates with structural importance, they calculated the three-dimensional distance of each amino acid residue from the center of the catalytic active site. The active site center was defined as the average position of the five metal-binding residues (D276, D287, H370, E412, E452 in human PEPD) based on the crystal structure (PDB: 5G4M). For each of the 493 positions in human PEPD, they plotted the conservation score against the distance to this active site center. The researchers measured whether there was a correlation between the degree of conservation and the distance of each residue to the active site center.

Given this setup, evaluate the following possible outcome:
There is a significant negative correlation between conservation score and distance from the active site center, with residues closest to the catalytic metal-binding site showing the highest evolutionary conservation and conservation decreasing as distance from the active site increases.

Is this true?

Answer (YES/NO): YES